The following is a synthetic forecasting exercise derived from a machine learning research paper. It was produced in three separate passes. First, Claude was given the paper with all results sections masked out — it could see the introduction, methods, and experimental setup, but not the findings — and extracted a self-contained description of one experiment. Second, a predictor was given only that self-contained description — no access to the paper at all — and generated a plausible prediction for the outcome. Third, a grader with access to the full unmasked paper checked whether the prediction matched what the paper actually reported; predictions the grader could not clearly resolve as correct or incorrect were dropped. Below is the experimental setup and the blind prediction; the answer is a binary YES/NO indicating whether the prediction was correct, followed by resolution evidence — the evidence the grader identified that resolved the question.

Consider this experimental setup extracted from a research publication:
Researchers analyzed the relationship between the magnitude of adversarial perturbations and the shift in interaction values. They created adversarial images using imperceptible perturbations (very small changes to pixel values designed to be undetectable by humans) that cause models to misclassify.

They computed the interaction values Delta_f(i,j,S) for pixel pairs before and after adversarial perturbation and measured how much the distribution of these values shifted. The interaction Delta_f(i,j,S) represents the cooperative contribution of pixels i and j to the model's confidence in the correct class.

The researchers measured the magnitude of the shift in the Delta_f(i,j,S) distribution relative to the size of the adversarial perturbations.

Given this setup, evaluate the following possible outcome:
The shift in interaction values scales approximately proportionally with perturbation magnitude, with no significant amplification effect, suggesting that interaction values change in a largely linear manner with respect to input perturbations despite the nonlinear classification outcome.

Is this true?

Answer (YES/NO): NO